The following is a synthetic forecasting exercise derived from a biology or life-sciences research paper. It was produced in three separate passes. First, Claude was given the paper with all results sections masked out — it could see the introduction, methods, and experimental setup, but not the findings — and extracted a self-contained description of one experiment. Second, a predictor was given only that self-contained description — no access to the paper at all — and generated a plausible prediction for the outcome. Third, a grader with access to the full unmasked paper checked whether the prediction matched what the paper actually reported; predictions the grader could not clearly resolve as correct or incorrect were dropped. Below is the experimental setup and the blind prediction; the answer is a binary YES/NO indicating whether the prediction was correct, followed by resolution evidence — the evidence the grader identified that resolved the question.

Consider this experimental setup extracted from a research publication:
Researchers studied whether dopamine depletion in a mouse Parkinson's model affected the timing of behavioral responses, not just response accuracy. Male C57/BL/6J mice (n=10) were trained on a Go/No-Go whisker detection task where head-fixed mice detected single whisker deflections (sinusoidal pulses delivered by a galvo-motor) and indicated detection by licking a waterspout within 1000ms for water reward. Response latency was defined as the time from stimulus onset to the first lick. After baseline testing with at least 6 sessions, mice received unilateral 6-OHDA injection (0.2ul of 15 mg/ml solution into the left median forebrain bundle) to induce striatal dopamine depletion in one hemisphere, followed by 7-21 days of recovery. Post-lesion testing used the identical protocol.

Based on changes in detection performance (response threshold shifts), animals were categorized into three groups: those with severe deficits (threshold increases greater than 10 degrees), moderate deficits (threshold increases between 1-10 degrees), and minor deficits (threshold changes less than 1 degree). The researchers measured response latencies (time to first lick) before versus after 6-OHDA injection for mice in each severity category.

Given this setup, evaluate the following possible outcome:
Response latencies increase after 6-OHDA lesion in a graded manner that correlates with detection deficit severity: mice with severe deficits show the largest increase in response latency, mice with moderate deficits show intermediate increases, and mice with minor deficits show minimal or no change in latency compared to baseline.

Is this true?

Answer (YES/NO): NO